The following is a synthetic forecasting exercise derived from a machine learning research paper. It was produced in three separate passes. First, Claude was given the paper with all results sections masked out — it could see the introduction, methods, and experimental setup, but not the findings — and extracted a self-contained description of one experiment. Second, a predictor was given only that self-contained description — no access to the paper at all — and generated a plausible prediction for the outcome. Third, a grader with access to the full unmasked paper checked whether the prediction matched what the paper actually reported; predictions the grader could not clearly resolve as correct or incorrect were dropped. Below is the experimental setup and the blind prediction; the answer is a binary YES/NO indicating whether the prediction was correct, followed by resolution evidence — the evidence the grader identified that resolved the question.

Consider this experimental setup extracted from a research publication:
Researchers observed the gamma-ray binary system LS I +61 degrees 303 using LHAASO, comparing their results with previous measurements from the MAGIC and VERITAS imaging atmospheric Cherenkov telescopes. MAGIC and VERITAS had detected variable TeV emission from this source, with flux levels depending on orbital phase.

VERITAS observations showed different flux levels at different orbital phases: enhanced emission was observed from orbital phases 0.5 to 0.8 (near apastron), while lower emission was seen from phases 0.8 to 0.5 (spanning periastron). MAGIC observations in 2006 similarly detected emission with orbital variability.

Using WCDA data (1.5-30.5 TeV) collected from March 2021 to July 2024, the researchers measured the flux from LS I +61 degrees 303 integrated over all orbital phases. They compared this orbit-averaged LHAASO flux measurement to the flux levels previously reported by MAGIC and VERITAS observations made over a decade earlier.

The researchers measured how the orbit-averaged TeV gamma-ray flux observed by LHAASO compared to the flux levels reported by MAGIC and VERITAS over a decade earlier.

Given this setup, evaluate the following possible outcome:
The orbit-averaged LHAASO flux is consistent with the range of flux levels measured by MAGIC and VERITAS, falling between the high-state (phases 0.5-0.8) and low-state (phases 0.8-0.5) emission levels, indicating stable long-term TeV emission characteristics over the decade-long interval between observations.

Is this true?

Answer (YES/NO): NO